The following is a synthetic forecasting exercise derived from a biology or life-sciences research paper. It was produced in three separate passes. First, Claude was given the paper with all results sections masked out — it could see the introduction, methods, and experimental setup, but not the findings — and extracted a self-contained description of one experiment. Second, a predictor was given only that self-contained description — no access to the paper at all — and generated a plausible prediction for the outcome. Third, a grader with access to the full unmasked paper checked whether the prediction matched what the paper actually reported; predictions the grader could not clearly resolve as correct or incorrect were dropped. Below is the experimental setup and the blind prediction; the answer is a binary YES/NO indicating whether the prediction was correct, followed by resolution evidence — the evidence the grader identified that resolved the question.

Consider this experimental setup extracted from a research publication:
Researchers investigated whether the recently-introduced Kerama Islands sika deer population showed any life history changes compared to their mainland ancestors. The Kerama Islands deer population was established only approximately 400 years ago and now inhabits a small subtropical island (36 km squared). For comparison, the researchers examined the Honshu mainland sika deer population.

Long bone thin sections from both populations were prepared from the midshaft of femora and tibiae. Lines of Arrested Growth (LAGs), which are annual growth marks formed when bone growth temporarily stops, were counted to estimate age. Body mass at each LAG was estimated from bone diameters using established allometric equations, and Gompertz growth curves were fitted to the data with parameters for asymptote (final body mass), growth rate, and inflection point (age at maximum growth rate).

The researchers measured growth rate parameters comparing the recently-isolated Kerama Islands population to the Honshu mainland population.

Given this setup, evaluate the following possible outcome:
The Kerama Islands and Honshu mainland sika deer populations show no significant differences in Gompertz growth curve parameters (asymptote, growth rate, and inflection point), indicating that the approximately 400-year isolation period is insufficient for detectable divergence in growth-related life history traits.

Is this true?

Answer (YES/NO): NO